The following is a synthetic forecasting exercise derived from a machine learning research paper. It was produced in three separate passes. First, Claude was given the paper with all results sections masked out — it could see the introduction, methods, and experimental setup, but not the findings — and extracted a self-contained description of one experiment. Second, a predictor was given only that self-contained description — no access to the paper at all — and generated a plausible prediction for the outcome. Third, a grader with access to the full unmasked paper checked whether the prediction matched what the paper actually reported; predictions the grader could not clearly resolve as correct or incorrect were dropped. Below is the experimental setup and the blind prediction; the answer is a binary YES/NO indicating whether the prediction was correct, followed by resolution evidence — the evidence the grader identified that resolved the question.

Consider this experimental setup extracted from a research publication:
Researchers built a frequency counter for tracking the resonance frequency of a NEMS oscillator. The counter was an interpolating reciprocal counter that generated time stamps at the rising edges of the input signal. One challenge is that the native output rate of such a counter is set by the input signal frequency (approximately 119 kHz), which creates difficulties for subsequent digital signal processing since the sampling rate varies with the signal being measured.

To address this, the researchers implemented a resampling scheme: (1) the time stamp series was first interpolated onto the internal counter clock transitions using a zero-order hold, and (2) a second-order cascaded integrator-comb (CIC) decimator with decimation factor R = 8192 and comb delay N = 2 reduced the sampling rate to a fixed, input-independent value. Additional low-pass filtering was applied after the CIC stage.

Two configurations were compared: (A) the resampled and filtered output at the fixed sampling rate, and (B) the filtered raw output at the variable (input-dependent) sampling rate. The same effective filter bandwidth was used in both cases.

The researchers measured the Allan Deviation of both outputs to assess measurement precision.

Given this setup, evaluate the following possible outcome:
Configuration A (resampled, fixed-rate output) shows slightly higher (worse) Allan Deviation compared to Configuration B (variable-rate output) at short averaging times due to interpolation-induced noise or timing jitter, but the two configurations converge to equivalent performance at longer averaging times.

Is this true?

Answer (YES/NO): NO